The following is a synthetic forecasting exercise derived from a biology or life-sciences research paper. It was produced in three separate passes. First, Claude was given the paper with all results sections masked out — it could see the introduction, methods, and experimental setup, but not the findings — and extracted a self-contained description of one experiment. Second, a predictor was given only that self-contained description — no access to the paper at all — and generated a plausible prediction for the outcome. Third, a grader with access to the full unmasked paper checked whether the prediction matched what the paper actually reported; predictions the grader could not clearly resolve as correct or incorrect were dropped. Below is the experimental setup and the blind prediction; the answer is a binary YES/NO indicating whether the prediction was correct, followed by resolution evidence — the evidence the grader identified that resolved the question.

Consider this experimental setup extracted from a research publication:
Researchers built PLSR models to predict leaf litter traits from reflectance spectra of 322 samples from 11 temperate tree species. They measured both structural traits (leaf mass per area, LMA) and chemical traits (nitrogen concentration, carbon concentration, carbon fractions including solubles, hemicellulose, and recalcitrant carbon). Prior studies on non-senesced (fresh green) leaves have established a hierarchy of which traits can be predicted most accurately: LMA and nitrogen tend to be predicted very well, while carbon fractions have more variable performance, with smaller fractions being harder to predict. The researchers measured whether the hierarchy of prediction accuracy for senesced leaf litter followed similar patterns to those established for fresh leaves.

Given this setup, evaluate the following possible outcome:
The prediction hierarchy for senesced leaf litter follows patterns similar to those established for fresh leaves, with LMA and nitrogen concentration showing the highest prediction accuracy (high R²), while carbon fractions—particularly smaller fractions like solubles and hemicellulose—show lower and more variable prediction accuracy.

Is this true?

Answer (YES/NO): YES